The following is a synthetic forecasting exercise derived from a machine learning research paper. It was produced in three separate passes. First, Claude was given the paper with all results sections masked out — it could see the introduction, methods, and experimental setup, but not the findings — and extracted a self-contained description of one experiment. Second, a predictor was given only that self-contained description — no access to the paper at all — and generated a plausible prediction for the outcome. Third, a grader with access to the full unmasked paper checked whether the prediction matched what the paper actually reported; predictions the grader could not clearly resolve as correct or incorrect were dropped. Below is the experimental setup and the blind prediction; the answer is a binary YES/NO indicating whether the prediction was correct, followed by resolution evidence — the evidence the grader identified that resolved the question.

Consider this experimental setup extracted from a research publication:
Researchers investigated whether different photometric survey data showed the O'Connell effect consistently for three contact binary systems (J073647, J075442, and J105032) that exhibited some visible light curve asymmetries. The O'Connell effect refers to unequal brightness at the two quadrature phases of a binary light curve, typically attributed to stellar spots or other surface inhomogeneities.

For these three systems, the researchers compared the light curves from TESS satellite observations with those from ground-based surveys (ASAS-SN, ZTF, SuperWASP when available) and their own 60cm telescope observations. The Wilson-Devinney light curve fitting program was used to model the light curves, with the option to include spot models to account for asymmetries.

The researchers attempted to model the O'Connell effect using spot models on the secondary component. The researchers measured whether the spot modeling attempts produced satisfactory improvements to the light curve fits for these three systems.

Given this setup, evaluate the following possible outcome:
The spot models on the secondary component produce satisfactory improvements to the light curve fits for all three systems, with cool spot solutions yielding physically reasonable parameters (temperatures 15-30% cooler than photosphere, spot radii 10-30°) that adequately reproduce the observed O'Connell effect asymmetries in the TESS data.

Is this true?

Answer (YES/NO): NO